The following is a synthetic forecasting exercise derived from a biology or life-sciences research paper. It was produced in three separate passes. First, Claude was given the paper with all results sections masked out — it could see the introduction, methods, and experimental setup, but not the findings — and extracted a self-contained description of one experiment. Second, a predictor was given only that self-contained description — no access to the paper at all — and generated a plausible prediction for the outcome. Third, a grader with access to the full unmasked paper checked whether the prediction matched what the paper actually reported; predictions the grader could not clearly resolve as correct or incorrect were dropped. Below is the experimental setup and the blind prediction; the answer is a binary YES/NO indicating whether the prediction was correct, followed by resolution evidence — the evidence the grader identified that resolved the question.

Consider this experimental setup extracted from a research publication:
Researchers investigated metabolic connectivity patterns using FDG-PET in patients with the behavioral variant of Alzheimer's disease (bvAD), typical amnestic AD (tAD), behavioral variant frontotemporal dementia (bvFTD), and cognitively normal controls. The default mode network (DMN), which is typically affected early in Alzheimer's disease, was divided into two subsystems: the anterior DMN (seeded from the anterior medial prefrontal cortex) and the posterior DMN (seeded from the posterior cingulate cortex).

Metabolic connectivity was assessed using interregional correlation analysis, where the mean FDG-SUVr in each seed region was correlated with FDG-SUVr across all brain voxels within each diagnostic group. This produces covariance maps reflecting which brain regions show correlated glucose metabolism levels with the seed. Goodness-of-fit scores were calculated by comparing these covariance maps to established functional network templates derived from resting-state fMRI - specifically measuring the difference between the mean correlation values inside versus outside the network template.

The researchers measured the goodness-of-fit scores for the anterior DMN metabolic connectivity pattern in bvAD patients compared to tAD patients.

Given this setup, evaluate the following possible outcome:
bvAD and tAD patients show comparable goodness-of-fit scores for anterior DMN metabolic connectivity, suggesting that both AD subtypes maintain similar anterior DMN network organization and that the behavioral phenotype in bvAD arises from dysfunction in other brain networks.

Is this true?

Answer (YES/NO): NO